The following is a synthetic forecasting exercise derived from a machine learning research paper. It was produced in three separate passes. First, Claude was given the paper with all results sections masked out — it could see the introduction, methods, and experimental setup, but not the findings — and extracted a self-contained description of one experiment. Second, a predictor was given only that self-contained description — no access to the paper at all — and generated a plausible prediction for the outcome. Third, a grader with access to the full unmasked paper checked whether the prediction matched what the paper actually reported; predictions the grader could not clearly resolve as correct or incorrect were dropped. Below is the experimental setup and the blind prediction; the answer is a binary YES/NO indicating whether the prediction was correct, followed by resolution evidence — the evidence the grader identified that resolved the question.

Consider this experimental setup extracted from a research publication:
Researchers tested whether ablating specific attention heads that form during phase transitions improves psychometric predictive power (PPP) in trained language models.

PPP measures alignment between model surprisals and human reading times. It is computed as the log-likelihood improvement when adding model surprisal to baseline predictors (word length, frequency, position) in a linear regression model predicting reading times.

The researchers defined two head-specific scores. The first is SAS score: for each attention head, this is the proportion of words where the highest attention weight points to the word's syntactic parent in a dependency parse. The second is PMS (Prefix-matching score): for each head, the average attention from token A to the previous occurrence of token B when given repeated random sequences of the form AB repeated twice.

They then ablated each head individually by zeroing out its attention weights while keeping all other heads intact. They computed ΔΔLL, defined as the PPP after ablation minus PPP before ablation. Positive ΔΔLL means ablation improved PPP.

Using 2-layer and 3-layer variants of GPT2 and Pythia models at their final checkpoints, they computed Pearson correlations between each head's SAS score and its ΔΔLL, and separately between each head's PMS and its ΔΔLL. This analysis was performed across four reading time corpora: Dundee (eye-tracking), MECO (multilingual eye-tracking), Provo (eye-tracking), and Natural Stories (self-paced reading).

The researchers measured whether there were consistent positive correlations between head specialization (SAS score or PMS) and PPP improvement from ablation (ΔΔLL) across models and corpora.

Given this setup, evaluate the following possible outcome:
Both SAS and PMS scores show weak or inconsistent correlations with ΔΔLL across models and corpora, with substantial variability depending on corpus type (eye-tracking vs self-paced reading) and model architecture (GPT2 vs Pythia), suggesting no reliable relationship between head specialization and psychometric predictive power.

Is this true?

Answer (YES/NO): YES